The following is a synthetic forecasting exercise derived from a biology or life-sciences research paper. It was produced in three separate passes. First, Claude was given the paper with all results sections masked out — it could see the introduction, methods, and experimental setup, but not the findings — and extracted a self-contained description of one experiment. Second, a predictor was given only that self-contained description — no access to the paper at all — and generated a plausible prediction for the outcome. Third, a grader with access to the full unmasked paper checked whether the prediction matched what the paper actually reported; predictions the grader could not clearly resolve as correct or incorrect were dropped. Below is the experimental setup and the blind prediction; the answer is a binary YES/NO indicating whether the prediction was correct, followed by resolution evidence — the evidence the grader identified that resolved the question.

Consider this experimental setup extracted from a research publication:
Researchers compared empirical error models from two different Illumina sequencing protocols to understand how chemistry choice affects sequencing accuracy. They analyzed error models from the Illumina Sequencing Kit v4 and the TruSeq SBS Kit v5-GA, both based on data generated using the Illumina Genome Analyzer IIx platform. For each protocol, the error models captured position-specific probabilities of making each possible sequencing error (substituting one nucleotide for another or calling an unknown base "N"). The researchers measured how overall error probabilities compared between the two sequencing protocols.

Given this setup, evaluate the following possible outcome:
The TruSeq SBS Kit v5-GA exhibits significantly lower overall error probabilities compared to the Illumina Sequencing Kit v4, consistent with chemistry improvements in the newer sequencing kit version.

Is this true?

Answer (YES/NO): YES